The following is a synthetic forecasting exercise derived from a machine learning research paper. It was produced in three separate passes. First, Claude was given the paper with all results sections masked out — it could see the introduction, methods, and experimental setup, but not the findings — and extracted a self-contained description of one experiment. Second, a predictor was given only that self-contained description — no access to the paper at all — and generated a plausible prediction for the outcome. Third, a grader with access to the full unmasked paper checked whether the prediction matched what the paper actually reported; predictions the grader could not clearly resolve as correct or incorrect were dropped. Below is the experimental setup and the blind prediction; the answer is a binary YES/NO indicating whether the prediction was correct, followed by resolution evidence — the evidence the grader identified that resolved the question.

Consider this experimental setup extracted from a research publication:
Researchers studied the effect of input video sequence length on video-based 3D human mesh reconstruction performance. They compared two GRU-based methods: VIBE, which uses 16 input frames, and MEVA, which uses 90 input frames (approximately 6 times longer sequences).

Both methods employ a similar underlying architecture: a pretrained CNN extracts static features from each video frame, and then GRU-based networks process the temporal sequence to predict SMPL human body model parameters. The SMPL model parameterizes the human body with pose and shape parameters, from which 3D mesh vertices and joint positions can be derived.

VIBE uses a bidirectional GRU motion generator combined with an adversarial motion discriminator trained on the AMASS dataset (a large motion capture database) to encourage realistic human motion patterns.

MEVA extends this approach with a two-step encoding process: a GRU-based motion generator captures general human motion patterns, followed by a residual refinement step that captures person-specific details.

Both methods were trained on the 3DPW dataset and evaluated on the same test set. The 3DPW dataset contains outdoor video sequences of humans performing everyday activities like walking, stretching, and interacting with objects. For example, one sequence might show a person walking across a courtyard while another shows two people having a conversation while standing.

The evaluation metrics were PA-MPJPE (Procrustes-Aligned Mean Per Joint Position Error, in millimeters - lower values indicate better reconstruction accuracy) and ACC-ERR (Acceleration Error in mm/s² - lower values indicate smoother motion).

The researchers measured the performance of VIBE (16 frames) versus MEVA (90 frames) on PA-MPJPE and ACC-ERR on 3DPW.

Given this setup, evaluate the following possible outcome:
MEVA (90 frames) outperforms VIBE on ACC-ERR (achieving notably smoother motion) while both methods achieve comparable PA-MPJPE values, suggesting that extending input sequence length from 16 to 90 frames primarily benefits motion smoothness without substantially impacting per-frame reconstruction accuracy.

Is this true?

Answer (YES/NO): NO